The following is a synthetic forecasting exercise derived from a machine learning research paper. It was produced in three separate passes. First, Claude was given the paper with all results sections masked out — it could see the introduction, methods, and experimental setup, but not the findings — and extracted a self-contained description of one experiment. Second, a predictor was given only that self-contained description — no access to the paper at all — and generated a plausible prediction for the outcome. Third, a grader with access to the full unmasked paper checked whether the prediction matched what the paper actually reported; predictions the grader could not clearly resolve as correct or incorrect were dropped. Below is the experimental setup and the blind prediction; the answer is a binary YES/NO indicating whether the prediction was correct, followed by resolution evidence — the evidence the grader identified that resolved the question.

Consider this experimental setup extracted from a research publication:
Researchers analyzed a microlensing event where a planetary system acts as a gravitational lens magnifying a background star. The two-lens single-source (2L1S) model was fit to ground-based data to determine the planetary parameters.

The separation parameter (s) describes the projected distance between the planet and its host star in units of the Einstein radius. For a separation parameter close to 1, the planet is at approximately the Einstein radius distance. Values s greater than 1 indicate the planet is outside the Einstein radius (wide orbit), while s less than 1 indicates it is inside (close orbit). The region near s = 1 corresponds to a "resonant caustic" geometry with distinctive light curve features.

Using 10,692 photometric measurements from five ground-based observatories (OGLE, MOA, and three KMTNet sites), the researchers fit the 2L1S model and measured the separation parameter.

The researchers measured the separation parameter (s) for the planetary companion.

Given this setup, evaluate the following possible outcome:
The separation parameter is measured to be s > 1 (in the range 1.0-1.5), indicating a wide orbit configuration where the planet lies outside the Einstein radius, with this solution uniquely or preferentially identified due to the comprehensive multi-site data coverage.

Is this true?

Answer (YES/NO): NO